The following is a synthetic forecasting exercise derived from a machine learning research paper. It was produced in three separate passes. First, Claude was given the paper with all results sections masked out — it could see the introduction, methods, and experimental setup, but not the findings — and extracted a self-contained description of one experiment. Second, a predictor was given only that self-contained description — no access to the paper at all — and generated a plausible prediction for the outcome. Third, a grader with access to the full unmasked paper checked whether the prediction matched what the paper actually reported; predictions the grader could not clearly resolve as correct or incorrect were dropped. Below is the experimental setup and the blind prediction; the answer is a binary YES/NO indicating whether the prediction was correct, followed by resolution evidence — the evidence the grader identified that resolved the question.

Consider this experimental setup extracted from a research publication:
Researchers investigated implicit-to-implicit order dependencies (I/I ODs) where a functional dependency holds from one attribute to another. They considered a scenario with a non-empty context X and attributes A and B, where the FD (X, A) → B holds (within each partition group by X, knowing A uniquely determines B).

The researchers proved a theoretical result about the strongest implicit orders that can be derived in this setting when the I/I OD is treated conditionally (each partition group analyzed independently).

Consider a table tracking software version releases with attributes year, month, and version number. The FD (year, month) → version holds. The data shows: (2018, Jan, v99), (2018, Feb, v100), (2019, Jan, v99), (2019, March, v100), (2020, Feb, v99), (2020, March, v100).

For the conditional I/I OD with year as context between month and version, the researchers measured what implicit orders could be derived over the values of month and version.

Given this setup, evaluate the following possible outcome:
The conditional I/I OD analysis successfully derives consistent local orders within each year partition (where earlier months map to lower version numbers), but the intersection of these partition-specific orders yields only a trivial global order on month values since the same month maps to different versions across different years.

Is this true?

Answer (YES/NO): NO